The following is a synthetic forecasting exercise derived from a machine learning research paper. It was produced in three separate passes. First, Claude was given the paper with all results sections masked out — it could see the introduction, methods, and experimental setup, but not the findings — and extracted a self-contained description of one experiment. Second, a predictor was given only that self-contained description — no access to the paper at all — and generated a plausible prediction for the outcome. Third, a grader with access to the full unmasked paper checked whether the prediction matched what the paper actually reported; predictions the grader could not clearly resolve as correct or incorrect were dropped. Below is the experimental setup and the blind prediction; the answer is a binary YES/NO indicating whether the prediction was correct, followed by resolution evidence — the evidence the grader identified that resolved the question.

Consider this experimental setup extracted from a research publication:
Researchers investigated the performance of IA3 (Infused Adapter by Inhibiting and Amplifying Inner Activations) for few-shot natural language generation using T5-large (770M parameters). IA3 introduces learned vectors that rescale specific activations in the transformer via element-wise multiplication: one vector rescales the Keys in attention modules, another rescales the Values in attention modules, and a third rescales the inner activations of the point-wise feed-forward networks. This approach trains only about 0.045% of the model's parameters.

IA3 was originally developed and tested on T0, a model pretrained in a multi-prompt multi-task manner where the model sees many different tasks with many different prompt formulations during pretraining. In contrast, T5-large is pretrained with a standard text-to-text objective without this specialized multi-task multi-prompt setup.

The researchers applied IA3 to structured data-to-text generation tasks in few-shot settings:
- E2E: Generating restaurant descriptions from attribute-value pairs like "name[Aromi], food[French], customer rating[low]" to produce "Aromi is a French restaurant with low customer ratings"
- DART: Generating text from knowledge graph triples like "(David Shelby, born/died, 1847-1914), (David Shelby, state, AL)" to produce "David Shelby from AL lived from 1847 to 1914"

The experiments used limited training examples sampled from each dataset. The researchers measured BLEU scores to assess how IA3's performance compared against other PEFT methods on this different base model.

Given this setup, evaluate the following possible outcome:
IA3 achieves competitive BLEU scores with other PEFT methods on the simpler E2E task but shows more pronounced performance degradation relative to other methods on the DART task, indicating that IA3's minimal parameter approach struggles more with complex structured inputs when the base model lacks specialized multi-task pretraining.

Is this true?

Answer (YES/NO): NO